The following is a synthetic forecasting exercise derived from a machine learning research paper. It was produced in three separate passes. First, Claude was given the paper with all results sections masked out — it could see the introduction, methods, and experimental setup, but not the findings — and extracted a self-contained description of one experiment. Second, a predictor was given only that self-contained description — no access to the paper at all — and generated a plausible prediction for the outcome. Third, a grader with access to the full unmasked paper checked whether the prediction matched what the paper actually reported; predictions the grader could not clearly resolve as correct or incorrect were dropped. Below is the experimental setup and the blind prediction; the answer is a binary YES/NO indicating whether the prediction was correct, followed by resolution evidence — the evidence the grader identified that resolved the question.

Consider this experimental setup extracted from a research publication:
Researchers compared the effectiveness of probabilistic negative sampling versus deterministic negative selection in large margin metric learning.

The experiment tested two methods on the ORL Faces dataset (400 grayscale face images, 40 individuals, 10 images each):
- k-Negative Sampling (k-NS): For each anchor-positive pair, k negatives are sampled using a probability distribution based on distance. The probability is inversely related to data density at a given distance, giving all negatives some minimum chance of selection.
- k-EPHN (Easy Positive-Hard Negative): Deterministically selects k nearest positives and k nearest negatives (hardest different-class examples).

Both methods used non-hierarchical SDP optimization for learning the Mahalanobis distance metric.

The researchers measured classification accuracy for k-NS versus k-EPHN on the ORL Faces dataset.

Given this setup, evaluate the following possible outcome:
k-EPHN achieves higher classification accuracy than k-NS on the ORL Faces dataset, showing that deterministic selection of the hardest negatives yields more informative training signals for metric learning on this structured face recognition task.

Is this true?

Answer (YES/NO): YES